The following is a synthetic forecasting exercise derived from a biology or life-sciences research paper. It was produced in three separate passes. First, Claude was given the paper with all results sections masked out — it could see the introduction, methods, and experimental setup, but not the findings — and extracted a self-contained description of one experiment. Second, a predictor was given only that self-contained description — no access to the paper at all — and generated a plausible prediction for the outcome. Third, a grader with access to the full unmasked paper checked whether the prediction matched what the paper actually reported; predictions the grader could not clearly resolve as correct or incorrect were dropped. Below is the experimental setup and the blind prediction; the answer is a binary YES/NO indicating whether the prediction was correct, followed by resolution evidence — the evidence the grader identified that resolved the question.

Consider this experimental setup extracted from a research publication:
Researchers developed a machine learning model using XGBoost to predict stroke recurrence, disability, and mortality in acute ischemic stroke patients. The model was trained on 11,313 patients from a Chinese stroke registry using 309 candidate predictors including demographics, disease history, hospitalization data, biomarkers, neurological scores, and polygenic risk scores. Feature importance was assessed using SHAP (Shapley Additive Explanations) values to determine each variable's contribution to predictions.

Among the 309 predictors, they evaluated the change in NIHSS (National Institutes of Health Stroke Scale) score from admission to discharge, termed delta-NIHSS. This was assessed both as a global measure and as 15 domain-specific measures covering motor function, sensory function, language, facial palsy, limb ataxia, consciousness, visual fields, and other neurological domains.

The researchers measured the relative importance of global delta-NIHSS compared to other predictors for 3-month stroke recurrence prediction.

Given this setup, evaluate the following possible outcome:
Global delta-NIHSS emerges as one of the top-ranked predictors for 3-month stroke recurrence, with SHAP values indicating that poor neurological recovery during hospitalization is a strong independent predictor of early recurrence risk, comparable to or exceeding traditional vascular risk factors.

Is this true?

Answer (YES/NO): YES